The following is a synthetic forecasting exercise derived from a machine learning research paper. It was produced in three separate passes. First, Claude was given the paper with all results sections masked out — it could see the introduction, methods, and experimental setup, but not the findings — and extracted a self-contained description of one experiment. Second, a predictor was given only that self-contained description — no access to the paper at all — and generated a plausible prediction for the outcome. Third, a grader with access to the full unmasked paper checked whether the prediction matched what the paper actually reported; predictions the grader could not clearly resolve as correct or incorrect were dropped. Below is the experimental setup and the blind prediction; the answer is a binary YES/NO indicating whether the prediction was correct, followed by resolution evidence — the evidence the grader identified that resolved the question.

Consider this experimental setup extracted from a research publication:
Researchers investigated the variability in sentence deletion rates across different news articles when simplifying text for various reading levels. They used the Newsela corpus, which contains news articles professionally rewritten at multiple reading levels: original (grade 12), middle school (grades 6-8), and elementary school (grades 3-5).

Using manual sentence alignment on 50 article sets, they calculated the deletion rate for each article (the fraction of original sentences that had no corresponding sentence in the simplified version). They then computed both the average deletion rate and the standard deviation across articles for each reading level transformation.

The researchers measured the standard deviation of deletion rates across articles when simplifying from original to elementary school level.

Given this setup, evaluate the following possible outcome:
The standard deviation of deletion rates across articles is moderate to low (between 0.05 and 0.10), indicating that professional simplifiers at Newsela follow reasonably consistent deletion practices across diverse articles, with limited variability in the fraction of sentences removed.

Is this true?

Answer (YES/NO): NO